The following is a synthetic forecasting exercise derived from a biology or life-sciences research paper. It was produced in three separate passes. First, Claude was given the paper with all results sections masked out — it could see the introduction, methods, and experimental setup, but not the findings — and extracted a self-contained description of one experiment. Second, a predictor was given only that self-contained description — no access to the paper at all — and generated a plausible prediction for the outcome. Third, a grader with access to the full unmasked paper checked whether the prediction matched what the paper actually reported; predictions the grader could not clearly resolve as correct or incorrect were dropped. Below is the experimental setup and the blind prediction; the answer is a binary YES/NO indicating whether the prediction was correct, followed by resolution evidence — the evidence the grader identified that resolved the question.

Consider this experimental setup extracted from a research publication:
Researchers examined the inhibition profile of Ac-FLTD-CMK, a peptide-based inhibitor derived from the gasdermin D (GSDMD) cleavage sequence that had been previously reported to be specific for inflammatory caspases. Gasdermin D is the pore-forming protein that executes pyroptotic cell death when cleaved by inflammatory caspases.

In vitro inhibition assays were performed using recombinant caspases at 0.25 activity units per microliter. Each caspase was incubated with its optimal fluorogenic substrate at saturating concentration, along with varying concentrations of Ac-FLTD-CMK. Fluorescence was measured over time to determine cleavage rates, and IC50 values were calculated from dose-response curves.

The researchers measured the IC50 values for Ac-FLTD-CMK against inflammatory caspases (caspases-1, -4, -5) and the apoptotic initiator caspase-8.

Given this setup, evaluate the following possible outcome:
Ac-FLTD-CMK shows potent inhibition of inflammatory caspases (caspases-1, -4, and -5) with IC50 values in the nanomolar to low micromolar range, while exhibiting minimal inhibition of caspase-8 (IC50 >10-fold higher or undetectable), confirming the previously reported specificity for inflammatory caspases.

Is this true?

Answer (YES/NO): NO